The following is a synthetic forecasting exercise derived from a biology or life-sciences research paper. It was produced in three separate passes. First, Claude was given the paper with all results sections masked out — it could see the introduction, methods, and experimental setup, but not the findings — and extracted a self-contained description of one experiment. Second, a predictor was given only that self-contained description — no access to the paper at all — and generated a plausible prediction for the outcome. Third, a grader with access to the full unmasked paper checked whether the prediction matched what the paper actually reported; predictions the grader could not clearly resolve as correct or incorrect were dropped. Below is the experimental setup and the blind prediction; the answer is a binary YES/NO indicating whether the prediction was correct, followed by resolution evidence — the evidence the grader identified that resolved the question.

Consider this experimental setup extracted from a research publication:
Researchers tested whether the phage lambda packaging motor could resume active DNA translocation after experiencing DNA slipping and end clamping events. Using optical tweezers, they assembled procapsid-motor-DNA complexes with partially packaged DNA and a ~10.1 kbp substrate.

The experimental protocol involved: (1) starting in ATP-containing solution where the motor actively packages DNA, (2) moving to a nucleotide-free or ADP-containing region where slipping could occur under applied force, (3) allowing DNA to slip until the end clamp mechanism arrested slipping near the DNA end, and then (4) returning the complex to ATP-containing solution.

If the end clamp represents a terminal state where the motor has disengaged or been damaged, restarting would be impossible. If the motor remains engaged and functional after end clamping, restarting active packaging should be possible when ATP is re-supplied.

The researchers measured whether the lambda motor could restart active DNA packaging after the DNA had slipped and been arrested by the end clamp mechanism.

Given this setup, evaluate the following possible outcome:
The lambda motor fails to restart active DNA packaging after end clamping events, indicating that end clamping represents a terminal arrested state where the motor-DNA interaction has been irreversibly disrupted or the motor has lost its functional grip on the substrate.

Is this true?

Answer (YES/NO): NO